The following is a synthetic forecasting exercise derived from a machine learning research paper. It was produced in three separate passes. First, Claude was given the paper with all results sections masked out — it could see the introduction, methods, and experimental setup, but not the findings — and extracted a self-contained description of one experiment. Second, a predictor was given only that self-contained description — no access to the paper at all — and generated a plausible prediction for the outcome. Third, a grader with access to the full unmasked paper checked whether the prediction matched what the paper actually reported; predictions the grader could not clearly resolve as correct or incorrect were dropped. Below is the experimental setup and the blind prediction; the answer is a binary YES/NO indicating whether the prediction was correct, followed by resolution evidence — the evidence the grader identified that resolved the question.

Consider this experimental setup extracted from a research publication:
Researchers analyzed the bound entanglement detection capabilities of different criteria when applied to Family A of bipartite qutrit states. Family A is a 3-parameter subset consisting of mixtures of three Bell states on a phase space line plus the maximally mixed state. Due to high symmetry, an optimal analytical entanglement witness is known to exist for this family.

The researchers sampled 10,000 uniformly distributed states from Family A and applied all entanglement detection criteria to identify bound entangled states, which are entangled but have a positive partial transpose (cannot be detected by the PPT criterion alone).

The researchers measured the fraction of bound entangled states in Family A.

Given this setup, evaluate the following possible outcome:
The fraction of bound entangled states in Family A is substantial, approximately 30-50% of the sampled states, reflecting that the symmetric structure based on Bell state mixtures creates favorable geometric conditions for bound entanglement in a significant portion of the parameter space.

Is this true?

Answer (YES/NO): NO